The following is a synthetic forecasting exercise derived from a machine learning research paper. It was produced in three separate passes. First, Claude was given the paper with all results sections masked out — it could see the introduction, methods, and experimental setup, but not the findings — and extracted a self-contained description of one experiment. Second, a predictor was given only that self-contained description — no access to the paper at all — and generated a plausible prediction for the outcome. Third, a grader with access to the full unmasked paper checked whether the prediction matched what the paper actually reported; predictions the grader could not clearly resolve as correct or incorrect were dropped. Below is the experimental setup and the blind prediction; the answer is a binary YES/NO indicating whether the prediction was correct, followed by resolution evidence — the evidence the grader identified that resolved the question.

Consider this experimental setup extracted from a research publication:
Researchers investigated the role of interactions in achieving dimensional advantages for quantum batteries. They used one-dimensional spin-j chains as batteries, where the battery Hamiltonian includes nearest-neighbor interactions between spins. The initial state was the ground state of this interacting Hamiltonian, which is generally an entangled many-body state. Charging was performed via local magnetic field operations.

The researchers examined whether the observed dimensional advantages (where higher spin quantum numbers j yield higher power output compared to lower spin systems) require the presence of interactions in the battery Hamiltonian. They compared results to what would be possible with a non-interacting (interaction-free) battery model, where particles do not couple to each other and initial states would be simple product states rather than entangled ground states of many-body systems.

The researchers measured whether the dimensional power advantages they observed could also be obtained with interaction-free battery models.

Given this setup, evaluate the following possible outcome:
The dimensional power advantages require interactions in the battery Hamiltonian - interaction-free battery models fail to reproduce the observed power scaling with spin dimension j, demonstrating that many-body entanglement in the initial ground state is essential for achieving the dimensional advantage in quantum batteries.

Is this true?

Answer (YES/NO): YES